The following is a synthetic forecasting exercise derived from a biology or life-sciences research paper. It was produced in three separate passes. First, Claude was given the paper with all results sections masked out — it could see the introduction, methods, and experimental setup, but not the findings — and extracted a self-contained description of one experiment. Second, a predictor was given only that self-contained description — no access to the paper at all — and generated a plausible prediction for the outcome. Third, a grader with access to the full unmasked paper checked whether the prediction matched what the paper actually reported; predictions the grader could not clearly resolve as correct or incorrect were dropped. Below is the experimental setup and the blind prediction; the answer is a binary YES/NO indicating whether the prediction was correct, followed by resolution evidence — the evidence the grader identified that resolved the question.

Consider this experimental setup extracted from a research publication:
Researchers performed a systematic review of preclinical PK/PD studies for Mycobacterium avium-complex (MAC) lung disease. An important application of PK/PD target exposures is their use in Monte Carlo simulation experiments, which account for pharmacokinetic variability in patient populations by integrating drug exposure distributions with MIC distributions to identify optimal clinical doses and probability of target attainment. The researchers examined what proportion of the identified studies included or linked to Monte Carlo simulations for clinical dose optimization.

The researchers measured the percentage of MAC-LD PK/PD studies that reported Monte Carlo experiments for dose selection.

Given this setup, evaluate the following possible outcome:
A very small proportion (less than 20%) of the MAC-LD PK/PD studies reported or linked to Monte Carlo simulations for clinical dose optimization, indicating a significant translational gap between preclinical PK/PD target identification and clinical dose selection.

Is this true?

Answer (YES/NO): NO